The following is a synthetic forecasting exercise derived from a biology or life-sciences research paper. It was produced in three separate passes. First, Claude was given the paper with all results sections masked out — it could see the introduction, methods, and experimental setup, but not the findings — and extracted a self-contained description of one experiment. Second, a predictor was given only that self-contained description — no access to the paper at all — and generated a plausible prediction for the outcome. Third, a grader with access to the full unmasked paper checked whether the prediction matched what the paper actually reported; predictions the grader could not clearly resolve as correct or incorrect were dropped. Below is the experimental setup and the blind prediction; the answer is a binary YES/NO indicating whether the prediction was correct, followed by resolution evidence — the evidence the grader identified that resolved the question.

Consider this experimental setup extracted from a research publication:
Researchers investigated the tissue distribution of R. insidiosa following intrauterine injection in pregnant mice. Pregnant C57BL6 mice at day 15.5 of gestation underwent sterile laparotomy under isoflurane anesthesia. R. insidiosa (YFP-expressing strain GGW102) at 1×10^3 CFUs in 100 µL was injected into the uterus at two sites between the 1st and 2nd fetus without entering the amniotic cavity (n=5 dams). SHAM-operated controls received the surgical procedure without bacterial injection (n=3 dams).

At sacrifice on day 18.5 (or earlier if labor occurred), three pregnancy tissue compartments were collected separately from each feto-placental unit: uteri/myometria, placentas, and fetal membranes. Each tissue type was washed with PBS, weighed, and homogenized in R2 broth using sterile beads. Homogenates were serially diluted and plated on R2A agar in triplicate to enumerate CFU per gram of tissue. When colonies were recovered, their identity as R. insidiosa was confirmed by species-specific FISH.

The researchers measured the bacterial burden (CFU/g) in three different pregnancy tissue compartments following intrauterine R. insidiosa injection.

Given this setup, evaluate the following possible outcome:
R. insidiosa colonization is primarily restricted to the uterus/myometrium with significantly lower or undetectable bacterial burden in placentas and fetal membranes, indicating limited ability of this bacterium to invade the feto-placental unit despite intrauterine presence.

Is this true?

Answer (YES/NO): NO